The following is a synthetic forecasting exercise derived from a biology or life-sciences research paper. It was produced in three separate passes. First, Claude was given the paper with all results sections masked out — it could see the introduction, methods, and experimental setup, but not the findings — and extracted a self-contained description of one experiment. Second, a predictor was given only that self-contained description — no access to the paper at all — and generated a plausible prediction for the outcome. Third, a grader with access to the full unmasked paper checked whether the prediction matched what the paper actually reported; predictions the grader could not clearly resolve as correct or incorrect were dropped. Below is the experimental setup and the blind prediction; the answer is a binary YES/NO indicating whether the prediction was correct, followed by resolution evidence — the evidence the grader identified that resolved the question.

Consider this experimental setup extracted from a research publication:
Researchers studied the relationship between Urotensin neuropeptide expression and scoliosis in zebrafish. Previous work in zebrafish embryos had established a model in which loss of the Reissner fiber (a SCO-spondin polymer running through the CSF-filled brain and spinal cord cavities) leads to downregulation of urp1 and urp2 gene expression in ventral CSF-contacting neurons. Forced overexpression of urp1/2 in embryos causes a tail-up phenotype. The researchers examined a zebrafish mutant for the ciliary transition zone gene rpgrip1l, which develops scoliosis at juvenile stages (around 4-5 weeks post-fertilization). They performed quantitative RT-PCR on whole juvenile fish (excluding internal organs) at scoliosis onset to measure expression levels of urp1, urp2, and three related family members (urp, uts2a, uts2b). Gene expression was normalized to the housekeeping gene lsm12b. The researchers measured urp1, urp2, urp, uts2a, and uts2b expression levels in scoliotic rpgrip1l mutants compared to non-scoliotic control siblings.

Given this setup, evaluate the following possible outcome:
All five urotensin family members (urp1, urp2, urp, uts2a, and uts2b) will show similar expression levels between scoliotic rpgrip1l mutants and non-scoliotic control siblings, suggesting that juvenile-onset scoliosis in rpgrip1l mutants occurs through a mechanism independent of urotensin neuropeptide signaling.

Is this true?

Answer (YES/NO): NO